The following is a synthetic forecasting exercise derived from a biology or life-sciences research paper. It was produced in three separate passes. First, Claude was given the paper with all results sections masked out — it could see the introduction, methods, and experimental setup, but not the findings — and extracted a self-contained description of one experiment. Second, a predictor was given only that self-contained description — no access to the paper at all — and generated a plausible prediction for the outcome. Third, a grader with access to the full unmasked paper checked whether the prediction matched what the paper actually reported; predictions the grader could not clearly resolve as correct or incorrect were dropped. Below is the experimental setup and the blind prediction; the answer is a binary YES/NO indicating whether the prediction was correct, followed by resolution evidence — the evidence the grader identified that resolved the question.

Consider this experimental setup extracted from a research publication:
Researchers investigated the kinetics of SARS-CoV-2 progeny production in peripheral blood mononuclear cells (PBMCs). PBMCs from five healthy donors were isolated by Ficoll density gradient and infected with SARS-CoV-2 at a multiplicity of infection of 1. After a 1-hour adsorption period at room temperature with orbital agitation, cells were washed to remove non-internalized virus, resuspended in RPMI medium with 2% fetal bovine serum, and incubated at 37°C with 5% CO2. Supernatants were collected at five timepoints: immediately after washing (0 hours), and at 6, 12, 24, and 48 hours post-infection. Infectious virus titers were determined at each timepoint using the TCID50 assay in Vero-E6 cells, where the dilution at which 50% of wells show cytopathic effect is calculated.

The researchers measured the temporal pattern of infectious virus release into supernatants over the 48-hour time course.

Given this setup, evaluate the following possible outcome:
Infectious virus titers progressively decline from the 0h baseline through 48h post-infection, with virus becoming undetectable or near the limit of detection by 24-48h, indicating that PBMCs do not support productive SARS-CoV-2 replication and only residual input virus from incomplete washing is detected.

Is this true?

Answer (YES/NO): NO